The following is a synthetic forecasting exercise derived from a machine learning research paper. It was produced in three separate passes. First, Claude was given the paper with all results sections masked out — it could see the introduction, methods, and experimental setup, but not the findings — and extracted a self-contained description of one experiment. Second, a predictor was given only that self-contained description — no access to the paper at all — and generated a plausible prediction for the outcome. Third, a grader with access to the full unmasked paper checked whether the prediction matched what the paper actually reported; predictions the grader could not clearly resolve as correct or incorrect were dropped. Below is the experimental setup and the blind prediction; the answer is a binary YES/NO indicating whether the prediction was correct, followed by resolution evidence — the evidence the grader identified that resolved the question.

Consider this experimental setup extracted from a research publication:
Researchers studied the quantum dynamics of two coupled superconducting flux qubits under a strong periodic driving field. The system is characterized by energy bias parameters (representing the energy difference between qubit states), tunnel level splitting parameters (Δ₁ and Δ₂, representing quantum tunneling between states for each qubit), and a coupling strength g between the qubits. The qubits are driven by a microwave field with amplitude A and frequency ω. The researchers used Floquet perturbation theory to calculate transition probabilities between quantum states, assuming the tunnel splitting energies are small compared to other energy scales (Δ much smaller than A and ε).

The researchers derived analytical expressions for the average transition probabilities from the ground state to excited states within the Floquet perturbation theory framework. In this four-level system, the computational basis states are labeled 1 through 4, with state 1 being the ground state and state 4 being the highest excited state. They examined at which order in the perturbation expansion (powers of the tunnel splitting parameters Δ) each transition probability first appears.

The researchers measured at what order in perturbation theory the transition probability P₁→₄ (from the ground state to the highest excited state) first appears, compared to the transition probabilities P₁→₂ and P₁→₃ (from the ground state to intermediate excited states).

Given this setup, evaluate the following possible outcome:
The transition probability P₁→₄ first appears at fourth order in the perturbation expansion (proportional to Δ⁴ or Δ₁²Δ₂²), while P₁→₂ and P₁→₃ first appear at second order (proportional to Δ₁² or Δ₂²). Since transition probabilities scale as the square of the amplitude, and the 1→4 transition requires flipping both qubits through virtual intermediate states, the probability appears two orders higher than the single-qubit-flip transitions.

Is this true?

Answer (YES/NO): NO